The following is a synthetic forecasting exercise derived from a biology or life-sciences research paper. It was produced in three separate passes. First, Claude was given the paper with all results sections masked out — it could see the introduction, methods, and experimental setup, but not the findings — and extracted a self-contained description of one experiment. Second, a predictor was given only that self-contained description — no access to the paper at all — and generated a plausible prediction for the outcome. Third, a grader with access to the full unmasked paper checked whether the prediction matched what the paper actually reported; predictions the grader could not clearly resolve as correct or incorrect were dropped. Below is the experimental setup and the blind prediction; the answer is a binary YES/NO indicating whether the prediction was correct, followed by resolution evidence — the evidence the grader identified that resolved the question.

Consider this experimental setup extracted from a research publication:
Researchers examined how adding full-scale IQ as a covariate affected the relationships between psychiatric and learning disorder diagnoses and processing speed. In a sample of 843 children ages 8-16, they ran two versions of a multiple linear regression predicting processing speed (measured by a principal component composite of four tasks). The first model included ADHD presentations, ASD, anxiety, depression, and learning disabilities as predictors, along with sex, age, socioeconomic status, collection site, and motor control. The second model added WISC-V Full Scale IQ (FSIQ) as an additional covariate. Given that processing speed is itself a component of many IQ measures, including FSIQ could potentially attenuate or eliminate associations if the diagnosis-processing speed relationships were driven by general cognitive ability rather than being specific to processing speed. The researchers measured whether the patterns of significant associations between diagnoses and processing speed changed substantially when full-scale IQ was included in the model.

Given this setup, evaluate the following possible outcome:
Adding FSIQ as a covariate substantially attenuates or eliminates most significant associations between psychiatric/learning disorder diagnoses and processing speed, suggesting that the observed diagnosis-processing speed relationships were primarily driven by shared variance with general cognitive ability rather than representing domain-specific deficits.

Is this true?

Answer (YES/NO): NO